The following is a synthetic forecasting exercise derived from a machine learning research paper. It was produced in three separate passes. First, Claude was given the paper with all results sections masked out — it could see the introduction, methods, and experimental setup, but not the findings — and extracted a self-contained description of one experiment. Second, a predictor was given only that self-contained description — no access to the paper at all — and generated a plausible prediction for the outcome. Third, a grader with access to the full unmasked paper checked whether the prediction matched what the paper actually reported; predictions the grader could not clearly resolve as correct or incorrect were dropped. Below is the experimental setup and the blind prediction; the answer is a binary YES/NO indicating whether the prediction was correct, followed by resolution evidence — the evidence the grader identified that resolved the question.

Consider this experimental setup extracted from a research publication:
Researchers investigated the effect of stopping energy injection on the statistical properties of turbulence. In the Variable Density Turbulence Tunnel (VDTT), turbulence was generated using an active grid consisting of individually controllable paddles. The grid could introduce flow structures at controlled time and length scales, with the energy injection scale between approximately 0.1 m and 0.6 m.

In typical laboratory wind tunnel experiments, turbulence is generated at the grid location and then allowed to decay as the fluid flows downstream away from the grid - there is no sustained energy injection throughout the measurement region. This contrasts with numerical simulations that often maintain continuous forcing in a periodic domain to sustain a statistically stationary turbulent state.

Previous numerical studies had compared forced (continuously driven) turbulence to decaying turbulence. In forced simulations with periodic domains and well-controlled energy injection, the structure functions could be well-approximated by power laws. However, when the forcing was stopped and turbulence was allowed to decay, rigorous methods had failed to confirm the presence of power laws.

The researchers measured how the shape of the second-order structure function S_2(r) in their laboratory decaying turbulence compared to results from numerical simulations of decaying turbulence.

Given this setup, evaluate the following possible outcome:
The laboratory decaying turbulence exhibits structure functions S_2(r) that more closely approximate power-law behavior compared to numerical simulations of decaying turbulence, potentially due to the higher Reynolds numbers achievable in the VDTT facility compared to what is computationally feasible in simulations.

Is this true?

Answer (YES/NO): NO